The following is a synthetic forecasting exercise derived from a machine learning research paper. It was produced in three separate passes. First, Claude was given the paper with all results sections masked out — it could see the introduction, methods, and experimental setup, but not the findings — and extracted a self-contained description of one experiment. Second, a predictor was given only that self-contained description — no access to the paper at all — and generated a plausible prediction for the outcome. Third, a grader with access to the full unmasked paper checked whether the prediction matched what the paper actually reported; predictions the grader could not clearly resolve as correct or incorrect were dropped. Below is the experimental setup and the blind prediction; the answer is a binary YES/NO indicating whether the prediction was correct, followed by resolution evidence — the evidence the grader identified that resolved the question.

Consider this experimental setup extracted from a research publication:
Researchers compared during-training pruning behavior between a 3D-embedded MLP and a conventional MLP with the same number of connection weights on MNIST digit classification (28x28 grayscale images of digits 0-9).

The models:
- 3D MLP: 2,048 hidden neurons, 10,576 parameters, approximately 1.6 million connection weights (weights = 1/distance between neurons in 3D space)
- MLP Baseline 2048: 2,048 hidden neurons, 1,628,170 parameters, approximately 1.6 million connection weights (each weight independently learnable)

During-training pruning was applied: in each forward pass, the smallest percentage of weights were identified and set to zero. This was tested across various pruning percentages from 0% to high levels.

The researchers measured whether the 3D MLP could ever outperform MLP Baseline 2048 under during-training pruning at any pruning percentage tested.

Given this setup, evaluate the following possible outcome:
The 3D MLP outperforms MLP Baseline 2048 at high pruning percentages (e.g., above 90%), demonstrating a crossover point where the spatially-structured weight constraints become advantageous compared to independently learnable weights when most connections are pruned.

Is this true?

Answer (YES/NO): NO